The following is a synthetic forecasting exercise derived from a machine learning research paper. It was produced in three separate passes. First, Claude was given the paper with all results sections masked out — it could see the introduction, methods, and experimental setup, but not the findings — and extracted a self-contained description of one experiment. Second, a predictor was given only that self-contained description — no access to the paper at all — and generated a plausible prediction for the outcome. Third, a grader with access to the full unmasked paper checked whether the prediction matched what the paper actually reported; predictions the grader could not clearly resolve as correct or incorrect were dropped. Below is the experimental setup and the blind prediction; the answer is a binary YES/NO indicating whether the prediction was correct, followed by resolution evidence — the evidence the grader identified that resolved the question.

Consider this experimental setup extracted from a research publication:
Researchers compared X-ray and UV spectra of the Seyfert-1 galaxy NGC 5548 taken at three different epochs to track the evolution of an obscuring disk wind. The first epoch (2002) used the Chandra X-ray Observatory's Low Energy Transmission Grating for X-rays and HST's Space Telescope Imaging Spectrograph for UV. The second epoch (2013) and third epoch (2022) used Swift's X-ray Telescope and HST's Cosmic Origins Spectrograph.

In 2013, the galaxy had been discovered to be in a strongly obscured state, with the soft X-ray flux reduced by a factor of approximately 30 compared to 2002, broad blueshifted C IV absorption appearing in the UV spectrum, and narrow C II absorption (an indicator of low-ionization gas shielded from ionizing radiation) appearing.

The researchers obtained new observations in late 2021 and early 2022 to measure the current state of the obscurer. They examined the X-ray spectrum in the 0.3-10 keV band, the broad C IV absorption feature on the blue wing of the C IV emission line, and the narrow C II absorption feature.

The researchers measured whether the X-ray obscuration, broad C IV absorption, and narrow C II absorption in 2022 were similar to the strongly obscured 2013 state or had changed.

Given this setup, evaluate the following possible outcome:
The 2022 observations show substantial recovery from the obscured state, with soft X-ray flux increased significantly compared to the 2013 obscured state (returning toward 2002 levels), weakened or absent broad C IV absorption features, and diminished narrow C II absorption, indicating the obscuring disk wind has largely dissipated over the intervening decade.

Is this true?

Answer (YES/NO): YES